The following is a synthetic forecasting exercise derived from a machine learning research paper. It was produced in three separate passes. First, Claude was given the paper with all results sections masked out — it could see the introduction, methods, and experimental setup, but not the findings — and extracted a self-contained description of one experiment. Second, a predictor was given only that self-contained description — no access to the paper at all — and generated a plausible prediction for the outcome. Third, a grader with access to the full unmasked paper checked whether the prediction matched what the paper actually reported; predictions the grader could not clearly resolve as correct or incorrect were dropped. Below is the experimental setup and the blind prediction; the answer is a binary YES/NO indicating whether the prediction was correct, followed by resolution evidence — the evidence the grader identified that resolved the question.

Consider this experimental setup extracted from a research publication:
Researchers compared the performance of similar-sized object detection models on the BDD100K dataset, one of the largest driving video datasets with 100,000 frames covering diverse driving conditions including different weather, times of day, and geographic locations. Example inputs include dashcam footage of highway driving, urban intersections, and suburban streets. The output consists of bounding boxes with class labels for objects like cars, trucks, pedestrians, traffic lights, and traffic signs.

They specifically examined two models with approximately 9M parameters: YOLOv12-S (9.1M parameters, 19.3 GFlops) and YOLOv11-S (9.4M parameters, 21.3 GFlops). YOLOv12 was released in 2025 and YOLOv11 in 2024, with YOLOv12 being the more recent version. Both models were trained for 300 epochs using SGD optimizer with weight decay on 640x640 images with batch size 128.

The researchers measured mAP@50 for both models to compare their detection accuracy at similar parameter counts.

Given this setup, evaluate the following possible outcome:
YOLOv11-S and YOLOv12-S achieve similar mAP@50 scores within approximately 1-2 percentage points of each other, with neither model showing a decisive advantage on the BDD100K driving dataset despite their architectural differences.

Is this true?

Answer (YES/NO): NO